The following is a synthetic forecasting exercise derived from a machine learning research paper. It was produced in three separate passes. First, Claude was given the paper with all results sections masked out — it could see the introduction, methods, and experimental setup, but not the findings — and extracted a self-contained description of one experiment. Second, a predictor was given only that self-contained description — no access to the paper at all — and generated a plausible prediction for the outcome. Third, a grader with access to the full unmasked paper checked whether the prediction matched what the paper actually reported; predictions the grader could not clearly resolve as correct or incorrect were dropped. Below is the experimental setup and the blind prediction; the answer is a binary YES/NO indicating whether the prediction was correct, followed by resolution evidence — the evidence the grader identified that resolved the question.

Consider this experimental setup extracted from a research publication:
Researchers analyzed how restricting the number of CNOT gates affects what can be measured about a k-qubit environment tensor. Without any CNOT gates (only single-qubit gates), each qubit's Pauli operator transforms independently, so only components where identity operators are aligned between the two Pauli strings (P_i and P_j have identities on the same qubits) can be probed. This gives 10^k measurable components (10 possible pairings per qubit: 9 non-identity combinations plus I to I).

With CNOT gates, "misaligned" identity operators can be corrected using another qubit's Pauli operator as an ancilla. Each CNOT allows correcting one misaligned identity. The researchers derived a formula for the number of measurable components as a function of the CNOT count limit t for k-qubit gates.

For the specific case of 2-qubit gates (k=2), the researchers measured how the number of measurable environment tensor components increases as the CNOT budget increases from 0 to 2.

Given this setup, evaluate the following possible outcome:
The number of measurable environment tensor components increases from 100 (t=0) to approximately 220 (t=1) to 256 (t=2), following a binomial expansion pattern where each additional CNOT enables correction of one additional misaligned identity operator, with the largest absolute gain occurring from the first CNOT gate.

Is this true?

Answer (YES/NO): NO